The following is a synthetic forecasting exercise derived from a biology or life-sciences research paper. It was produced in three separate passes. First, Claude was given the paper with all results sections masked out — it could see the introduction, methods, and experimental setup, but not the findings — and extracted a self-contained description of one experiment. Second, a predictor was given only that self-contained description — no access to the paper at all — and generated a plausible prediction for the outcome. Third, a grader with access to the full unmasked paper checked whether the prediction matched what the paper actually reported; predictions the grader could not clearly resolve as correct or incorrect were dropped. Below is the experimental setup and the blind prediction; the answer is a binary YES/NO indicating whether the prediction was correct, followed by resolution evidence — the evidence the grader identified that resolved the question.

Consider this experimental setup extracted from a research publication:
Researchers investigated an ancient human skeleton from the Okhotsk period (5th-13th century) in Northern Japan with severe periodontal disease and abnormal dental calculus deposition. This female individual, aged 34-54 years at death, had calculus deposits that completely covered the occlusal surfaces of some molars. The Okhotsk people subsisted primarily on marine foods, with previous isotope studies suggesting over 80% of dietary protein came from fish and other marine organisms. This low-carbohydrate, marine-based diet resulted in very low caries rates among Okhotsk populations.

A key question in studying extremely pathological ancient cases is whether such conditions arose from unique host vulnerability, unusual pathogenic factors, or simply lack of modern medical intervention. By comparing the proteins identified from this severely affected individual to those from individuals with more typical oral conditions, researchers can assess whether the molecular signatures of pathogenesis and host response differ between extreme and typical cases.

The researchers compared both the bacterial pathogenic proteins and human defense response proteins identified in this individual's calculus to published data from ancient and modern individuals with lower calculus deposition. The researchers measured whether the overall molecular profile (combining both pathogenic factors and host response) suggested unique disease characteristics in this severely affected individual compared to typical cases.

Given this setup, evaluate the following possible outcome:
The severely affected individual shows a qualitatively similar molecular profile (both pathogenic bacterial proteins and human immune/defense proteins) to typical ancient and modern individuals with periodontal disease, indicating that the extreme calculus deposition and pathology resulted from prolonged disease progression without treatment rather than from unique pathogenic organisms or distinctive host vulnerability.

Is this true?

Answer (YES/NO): YES